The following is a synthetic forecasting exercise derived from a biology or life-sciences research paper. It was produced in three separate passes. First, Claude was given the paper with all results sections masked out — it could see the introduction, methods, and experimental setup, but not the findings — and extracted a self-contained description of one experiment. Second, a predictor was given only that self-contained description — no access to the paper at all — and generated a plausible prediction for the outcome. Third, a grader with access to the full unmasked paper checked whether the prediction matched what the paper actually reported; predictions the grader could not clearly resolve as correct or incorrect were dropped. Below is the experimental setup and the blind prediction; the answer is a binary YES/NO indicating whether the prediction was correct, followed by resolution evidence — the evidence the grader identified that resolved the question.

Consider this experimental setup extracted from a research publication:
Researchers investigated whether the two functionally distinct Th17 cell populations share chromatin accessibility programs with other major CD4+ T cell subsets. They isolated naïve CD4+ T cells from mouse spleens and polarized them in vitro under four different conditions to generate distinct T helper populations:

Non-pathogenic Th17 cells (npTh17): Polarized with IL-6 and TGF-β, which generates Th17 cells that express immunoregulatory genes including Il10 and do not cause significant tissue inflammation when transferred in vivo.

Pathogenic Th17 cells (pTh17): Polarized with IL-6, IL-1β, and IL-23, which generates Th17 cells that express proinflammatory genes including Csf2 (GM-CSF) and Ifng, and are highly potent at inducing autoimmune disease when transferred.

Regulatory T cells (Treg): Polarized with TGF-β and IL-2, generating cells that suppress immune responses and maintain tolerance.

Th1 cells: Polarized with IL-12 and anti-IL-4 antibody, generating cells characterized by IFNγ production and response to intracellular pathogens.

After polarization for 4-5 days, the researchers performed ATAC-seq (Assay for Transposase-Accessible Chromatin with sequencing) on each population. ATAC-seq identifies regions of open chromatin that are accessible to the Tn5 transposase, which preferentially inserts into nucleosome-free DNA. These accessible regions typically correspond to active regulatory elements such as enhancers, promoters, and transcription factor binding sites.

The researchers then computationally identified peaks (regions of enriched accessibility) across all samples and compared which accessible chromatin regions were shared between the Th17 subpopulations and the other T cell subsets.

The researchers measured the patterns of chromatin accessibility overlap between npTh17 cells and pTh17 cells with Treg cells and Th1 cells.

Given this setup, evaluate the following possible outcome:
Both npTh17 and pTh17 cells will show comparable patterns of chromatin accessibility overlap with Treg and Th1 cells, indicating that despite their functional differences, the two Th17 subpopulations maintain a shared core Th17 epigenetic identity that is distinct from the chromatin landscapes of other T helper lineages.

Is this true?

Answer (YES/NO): NO